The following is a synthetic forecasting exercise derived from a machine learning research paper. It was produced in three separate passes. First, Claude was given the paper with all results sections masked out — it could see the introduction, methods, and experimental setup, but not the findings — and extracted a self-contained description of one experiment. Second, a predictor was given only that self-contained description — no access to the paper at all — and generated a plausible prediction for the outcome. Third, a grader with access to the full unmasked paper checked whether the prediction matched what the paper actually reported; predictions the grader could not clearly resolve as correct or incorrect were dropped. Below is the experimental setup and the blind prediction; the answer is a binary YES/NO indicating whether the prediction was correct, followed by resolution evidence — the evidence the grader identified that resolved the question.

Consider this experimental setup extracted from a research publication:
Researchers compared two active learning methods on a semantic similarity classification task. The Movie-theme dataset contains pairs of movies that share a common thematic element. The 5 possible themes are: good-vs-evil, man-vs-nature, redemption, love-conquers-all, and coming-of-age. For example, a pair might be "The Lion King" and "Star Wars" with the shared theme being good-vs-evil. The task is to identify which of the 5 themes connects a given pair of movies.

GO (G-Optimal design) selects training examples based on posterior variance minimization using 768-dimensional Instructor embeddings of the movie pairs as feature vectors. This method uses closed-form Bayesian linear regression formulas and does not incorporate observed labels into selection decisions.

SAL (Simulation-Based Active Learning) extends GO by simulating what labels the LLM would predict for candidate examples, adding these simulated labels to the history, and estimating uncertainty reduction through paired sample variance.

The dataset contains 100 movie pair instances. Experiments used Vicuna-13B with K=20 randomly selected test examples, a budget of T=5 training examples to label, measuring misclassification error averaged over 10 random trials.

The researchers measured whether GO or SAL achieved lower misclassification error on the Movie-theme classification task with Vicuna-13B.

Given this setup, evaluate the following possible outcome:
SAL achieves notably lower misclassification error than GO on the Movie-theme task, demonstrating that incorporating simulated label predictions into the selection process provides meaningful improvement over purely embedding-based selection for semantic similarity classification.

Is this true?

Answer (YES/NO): NO